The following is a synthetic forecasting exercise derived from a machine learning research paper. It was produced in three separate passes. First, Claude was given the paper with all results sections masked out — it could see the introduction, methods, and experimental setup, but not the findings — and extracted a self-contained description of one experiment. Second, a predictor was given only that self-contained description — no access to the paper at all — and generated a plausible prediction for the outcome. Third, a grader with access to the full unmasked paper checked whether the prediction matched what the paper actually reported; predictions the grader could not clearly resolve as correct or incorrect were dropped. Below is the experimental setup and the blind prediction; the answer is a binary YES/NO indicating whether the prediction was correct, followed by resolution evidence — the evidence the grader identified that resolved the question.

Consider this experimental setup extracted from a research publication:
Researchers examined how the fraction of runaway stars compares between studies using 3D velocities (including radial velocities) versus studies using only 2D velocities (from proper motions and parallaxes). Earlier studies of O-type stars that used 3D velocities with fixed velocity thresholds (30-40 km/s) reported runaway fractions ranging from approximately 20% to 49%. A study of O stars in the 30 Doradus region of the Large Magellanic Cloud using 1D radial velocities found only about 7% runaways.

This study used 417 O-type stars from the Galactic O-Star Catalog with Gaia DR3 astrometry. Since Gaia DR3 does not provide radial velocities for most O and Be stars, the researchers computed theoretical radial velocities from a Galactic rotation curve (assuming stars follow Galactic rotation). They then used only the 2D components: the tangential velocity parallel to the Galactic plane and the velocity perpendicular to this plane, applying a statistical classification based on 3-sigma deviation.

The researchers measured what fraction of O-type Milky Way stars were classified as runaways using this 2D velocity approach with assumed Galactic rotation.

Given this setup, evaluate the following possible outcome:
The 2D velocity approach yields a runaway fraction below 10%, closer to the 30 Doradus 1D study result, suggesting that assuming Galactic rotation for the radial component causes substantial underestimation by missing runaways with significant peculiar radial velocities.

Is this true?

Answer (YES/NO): NO